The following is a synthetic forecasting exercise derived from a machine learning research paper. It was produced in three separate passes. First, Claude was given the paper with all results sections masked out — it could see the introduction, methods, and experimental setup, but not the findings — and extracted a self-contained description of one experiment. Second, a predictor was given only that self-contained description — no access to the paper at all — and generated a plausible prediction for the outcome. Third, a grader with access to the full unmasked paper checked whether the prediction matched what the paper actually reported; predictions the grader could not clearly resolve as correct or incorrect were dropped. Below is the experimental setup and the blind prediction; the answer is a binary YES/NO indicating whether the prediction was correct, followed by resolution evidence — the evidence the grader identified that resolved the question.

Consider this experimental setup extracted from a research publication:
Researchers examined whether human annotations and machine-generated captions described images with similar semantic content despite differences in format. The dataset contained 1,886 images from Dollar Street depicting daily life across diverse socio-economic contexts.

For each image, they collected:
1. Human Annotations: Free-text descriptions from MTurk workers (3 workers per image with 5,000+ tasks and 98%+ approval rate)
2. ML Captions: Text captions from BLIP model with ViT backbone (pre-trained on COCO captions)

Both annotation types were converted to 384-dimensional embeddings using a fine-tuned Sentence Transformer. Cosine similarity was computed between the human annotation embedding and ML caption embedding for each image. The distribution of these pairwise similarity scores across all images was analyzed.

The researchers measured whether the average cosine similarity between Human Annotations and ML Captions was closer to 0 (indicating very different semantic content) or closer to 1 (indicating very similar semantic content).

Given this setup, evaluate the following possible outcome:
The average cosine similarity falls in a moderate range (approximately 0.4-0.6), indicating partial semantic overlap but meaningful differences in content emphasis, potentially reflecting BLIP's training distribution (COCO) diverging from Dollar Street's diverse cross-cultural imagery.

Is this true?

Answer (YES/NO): NO